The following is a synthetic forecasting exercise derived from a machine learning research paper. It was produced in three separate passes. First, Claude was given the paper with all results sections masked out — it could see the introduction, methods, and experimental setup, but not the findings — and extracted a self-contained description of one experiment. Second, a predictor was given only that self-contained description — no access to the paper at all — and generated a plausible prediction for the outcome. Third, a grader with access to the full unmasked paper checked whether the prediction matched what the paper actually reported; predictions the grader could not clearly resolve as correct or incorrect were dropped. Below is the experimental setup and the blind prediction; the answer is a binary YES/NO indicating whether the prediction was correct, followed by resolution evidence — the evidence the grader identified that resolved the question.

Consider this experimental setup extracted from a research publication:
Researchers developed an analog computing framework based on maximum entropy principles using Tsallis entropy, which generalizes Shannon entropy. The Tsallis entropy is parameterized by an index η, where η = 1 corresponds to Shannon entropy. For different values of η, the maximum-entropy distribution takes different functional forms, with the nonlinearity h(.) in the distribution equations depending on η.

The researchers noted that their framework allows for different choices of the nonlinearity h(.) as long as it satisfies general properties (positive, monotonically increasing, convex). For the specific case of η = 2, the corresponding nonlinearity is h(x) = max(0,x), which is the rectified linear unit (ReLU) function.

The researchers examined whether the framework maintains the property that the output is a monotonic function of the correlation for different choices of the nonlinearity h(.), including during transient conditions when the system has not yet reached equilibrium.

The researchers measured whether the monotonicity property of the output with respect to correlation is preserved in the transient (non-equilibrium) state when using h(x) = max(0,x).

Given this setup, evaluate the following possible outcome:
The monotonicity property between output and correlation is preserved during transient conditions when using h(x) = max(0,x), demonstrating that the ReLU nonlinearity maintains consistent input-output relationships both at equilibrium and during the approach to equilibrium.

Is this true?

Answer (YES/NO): YES